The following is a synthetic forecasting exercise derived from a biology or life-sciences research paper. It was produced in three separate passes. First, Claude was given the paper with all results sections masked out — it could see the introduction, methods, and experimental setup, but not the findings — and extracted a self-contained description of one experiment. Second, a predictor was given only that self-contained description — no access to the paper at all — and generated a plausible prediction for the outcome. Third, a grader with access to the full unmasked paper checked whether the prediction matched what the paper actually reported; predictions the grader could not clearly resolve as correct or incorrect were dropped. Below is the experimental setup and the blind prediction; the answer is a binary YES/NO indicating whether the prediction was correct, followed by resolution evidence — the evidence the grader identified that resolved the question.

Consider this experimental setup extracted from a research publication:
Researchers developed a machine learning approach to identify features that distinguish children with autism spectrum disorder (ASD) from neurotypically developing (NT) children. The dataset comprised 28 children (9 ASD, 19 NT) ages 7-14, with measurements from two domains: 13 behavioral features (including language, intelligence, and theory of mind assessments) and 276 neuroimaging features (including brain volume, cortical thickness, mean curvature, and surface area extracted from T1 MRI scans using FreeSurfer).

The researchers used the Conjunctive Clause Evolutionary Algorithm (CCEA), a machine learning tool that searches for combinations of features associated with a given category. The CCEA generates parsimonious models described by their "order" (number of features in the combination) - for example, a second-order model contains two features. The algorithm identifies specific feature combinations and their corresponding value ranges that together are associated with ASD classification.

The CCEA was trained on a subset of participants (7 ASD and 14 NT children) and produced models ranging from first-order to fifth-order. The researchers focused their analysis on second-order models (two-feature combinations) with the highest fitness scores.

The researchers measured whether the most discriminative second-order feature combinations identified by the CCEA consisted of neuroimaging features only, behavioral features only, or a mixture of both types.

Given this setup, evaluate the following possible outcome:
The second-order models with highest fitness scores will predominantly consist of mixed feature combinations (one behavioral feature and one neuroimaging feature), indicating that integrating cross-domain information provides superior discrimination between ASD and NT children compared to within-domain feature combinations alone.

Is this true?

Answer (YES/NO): NO